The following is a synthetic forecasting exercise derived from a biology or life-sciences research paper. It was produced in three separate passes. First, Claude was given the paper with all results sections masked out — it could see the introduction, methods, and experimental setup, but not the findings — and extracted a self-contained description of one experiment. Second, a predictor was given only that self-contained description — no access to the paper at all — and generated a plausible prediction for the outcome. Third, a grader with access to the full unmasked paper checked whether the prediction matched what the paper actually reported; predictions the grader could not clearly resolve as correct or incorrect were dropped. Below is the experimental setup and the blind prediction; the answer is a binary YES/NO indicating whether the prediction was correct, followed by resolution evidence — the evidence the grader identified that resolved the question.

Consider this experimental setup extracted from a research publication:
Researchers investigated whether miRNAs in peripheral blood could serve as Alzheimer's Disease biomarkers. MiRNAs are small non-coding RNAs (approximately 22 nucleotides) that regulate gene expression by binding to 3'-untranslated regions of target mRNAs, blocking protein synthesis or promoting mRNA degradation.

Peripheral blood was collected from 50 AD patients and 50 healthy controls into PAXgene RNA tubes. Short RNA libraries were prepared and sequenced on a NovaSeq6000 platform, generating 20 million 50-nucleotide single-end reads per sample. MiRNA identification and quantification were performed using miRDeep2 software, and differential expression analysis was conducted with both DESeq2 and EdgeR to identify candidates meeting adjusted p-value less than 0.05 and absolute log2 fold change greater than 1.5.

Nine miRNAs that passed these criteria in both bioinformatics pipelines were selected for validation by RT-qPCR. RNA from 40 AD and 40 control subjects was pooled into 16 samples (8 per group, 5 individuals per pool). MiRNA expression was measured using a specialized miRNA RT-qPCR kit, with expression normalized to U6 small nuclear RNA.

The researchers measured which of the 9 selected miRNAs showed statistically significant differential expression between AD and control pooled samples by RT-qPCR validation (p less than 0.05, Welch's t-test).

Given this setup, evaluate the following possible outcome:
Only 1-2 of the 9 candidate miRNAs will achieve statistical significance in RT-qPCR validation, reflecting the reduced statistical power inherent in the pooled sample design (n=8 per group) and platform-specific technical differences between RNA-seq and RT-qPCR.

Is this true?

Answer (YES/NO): NO